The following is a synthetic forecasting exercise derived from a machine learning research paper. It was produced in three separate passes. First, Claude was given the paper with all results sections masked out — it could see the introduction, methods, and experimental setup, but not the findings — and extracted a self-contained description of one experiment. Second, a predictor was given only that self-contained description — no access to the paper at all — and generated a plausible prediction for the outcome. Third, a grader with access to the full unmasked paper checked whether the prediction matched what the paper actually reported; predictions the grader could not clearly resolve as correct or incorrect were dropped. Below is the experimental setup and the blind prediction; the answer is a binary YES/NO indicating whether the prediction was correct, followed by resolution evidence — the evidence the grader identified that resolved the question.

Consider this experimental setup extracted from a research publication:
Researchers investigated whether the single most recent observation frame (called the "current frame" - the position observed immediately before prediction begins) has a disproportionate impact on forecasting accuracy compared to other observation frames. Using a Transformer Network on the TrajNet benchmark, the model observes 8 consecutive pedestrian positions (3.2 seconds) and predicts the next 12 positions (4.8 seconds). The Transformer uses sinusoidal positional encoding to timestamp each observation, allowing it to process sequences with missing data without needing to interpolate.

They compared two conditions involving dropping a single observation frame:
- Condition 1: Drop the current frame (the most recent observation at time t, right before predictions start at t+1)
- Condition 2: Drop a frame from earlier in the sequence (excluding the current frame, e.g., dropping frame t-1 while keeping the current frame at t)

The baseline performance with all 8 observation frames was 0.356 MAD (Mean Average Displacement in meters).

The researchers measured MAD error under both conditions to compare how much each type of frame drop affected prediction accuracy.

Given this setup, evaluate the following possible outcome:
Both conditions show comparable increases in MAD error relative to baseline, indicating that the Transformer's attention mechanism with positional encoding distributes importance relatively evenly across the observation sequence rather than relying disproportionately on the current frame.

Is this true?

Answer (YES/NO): NO